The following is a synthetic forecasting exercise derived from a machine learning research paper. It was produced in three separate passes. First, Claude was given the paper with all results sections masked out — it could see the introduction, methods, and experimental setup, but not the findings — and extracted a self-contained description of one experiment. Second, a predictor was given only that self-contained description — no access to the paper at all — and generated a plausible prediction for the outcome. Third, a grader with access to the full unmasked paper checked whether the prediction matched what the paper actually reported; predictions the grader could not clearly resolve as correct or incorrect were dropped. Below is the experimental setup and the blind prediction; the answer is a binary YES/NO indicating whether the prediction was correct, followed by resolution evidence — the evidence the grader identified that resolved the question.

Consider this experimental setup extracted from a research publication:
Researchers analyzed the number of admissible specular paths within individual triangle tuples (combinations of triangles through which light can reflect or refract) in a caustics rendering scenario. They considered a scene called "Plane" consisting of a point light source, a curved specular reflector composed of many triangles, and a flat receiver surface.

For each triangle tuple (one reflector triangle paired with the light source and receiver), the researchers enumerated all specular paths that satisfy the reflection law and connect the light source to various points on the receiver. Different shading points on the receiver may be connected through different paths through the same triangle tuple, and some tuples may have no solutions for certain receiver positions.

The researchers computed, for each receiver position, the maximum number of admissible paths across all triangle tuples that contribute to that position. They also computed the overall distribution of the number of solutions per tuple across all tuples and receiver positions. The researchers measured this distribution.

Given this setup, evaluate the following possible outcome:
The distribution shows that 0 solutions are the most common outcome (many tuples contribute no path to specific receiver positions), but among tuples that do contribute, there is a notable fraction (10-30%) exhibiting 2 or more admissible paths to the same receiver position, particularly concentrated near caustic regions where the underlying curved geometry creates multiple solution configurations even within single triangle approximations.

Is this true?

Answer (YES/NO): NO